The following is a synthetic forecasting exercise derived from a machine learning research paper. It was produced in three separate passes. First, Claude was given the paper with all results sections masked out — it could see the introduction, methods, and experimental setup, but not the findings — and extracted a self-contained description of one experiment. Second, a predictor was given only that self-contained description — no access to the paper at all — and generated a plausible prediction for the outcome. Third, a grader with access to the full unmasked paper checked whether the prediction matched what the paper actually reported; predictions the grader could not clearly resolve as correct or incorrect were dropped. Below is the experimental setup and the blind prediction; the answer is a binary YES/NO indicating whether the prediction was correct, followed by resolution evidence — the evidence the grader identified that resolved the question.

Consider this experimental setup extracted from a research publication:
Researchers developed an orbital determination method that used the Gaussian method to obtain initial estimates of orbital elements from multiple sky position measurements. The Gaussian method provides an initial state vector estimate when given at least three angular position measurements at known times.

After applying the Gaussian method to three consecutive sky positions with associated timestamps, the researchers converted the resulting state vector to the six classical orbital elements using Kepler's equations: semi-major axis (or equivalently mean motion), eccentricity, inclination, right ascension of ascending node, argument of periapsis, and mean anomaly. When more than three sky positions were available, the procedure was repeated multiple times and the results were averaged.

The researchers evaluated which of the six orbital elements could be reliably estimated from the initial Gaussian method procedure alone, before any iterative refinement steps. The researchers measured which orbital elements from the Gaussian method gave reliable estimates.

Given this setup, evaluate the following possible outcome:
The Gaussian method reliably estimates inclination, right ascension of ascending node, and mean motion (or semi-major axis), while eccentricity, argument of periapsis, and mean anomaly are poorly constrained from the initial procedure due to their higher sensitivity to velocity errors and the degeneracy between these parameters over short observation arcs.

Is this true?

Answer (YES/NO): YES